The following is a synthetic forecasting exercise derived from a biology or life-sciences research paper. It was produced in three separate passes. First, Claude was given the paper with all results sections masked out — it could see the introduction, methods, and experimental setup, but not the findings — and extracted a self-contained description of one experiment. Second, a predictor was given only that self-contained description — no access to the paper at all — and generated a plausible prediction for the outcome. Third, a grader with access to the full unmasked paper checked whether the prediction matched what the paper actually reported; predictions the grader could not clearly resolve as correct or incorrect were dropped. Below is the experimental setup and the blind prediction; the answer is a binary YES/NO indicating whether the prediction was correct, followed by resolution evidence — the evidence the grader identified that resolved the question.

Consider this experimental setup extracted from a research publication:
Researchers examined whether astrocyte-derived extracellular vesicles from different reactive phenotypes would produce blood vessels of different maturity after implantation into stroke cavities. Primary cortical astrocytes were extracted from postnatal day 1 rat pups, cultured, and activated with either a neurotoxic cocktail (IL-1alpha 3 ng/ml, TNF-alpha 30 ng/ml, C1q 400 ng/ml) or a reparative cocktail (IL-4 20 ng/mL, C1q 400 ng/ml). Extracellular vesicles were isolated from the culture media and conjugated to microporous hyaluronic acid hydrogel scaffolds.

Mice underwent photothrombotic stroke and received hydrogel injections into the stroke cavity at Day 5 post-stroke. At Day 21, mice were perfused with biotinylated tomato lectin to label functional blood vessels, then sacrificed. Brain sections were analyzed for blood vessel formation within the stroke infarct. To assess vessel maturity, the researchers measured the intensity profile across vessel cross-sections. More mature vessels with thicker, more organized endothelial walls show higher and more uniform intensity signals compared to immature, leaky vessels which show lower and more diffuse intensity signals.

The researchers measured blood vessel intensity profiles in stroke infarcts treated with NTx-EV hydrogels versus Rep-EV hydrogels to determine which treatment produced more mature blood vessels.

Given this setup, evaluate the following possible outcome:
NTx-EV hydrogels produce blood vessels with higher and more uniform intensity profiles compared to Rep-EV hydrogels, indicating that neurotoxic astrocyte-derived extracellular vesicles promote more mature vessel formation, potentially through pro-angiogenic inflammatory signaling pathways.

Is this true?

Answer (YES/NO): NO